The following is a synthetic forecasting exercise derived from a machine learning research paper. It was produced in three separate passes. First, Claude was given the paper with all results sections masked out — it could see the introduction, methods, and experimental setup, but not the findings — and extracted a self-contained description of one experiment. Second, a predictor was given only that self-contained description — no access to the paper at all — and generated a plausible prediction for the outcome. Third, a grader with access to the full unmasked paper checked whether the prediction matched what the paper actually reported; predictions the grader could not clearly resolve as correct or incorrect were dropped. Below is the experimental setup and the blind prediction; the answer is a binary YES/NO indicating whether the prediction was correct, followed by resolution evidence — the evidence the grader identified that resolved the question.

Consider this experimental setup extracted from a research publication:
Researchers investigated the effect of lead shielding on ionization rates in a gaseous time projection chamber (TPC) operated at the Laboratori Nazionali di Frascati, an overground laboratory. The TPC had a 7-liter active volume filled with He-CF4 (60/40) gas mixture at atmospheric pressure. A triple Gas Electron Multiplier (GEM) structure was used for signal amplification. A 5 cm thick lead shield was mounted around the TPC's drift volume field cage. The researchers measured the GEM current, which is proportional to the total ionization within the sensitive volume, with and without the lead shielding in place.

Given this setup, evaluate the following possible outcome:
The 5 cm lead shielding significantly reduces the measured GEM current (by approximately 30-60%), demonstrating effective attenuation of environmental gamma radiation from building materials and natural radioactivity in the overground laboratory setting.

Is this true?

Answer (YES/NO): YES